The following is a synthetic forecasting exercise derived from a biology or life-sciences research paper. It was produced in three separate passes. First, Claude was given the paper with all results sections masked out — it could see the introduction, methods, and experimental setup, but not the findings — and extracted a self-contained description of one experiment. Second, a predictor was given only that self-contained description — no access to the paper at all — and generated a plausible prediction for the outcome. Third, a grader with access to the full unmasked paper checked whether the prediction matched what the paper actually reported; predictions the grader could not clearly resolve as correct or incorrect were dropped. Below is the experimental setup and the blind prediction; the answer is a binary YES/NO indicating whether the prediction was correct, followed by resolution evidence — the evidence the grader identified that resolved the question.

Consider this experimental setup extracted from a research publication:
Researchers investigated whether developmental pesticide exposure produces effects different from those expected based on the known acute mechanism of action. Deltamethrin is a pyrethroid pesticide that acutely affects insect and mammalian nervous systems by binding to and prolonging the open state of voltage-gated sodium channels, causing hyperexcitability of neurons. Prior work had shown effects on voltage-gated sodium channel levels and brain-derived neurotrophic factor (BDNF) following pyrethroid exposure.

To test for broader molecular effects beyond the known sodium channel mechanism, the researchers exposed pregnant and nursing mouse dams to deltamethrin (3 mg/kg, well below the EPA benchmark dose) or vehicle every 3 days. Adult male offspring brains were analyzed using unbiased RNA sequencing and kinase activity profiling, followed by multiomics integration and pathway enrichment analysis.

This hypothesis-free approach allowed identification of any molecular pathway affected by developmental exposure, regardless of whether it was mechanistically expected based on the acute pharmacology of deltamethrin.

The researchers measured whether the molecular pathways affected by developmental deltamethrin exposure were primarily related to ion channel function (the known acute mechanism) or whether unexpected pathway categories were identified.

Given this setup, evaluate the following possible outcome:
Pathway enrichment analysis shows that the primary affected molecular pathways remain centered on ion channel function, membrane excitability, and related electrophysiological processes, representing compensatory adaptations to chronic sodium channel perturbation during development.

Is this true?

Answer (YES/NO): NO